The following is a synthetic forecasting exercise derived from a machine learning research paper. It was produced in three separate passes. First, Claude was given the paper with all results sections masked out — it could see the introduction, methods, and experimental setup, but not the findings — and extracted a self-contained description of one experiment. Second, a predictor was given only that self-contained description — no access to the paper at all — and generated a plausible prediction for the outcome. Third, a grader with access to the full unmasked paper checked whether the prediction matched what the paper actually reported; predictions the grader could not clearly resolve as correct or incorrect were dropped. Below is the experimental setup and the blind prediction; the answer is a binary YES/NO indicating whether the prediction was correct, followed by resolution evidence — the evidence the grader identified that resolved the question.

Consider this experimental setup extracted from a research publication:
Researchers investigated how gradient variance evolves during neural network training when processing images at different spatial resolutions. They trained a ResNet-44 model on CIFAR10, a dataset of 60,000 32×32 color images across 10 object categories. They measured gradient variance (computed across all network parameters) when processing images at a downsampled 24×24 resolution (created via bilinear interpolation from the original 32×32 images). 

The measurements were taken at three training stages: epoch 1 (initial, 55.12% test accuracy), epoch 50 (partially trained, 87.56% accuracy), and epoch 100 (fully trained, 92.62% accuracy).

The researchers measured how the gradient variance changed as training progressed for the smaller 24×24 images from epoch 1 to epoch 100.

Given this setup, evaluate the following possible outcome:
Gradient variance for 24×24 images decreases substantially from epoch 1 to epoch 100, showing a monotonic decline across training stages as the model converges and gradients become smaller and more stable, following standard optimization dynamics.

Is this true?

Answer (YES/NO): NO